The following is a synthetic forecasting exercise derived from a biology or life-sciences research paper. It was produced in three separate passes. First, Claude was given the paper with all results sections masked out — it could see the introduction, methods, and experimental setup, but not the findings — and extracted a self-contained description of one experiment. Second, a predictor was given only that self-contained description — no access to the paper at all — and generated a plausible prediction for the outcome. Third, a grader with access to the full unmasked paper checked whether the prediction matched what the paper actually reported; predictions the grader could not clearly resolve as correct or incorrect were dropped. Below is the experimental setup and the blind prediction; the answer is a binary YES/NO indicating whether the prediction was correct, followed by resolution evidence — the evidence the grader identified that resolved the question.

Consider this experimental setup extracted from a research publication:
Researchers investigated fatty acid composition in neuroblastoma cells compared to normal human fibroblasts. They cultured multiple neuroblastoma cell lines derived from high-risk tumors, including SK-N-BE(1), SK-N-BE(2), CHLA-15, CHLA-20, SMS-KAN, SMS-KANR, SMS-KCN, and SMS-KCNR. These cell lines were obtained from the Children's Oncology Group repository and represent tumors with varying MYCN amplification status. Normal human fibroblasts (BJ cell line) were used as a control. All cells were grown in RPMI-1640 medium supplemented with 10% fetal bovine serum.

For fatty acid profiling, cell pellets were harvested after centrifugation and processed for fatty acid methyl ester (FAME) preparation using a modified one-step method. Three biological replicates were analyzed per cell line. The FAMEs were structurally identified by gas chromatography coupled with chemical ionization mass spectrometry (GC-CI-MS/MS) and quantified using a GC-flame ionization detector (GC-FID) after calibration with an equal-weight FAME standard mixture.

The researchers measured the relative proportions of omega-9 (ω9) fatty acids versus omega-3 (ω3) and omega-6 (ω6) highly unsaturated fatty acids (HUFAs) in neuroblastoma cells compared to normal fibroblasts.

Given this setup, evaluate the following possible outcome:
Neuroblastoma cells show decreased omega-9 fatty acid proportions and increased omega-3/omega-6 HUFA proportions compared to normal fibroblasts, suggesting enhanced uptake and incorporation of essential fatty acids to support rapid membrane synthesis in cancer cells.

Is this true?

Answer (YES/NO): NO